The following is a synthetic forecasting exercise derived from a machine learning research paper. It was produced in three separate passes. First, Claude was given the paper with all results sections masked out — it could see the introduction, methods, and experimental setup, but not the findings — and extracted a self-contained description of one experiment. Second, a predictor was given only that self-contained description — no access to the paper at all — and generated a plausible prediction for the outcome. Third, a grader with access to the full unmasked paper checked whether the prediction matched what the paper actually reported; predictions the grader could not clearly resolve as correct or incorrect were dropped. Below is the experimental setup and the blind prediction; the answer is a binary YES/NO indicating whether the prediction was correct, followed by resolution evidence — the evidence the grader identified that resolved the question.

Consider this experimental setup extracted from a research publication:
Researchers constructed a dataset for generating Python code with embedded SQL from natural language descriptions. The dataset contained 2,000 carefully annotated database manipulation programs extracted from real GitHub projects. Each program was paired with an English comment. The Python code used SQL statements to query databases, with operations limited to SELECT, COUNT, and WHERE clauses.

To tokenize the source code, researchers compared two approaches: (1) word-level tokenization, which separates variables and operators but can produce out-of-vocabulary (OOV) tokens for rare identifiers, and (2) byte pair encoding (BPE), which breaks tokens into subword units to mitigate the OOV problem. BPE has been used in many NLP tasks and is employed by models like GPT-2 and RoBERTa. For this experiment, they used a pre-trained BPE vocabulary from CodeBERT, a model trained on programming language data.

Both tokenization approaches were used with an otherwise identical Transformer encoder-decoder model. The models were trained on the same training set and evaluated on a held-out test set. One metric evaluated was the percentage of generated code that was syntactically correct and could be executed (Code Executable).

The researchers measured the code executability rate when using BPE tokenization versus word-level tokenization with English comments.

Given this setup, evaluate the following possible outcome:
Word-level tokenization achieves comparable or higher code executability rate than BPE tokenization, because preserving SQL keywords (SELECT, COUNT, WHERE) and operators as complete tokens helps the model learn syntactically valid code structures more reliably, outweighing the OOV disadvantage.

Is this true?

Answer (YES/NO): NO